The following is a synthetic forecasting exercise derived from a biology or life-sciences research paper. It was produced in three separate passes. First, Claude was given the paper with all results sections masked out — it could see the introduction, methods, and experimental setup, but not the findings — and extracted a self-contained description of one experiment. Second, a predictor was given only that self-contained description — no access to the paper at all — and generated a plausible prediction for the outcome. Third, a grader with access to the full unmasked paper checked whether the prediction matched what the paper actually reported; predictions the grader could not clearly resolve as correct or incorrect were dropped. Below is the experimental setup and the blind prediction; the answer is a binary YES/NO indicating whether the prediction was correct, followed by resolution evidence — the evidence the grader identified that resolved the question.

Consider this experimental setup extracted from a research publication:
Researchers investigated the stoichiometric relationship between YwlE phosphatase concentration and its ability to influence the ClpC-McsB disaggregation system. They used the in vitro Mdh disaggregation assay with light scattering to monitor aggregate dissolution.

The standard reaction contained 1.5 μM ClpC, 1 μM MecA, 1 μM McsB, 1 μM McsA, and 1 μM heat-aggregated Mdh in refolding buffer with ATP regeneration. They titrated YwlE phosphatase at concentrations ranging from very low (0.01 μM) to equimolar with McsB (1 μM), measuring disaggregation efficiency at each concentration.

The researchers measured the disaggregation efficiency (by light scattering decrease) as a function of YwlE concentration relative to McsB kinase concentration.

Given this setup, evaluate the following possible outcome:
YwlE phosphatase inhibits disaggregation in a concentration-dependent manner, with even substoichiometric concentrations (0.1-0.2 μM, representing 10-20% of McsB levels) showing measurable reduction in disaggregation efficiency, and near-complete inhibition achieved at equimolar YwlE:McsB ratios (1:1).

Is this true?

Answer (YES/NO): NO